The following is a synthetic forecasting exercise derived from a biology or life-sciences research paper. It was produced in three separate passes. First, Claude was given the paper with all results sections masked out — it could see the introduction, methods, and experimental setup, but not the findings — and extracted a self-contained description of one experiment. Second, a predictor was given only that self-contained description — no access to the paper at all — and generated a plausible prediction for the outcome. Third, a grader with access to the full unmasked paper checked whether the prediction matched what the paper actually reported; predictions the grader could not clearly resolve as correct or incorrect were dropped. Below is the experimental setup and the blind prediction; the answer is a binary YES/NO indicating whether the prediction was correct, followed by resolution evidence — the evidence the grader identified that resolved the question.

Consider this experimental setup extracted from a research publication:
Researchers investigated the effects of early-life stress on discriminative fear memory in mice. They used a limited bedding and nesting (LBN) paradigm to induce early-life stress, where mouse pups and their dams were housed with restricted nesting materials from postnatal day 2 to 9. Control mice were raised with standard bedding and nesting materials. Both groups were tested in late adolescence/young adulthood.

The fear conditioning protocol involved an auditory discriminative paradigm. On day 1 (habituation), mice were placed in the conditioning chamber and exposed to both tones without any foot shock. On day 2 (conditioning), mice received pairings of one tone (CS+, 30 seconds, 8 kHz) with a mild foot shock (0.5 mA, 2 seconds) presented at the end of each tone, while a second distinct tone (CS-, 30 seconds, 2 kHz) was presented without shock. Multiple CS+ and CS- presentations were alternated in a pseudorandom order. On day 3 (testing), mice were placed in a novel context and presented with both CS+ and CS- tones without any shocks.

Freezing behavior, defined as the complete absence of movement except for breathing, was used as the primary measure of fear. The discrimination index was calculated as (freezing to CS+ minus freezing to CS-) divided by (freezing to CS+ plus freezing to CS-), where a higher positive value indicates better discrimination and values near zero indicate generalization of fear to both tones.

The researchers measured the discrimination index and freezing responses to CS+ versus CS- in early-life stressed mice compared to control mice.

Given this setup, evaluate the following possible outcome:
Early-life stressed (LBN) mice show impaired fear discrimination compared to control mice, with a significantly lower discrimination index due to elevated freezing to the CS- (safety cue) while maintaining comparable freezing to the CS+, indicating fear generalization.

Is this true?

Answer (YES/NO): YES